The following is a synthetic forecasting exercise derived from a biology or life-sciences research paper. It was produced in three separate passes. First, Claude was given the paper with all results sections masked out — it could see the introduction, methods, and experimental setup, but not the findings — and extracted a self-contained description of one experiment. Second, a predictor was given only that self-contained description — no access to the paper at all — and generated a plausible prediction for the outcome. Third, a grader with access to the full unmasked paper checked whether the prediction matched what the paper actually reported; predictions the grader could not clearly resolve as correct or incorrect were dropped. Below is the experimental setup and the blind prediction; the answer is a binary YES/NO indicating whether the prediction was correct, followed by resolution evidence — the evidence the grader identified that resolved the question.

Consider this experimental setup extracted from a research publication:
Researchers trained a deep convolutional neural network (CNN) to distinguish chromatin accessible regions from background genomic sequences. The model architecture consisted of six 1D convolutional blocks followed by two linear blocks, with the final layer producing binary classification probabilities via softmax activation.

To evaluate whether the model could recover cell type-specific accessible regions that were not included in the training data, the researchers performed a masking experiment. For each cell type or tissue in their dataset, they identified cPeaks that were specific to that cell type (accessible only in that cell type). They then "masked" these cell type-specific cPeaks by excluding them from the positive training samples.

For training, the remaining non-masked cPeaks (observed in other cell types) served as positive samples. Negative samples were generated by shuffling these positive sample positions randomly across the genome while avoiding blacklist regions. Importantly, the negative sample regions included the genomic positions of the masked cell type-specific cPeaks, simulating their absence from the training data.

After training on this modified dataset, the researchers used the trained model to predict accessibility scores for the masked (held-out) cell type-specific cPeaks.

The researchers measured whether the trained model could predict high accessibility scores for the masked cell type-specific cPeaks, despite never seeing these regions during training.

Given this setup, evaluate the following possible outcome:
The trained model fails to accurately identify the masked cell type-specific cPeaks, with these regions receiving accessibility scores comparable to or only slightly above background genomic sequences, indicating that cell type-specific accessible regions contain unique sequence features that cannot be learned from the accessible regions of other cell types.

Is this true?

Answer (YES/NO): NO